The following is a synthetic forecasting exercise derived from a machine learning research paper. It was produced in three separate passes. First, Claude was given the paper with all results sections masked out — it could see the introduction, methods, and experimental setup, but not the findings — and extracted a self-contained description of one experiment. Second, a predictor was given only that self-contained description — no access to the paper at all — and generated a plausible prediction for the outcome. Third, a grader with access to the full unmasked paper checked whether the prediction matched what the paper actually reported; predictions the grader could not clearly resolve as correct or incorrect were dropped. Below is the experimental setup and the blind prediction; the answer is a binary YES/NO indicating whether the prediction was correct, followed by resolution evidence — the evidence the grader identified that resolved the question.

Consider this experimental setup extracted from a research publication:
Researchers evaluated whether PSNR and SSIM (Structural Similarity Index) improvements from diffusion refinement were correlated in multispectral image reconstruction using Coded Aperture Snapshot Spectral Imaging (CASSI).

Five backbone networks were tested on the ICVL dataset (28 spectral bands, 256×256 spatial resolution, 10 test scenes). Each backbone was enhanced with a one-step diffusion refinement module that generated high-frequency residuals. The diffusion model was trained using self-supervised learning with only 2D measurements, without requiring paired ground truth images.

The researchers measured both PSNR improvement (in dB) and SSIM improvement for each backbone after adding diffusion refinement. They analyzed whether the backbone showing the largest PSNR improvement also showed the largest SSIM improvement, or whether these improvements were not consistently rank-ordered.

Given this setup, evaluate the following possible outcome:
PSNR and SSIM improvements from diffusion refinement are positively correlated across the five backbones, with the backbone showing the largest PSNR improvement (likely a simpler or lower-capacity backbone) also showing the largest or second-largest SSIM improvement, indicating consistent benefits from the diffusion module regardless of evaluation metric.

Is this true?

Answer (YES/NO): YES